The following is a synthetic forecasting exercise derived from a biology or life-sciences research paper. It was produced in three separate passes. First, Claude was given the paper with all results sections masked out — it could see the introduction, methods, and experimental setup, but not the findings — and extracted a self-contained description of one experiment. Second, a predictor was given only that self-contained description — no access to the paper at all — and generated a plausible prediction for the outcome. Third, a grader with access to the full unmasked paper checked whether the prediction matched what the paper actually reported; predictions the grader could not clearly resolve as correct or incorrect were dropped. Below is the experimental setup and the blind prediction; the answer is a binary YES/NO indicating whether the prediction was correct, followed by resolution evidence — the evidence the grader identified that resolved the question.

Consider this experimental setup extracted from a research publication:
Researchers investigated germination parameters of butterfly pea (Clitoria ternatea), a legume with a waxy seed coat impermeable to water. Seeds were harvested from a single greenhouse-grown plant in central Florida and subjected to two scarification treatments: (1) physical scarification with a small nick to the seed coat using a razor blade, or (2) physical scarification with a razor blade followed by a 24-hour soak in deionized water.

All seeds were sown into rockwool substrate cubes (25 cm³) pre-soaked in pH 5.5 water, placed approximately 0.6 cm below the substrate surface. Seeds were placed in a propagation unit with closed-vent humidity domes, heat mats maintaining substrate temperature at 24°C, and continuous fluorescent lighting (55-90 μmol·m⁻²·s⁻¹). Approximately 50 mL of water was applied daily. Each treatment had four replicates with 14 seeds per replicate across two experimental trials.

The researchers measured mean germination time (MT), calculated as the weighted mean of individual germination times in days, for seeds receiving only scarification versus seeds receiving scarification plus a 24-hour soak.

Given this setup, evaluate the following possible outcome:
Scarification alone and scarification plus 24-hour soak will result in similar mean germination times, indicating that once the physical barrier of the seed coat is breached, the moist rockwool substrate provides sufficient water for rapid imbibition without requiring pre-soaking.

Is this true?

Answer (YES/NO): NO